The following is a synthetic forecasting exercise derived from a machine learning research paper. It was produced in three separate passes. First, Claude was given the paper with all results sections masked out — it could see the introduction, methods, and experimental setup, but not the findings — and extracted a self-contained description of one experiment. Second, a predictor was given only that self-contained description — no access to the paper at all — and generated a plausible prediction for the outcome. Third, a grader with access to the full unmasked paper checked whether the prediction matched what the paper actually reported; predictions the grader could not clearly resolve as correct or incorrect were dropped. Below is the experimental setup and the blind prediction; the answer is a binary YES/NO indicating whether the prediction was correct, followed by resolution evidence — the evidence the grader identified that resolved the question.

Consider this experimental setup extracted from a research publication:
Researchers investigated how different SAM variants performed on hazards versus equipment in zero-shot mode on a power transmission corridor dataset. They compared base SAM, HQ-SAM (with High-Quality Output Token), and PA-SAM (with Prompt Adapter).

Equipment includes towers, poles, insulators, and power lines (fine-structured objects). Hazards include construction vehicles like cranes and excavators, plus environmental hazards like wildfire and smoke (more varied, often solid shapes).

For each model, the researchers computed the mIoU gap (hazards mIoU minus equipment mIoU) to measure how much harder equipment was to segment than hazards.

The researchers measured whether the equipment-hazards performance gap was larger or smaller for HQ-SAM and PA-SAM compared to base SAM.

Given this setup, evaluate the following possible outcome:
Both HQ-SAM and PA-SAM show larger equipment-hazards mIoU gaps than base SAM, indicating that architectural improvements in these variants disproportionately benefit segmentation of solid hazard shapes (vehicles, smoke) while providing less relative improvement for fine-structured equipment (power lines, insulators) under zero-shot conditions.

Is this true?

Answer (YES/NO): YES